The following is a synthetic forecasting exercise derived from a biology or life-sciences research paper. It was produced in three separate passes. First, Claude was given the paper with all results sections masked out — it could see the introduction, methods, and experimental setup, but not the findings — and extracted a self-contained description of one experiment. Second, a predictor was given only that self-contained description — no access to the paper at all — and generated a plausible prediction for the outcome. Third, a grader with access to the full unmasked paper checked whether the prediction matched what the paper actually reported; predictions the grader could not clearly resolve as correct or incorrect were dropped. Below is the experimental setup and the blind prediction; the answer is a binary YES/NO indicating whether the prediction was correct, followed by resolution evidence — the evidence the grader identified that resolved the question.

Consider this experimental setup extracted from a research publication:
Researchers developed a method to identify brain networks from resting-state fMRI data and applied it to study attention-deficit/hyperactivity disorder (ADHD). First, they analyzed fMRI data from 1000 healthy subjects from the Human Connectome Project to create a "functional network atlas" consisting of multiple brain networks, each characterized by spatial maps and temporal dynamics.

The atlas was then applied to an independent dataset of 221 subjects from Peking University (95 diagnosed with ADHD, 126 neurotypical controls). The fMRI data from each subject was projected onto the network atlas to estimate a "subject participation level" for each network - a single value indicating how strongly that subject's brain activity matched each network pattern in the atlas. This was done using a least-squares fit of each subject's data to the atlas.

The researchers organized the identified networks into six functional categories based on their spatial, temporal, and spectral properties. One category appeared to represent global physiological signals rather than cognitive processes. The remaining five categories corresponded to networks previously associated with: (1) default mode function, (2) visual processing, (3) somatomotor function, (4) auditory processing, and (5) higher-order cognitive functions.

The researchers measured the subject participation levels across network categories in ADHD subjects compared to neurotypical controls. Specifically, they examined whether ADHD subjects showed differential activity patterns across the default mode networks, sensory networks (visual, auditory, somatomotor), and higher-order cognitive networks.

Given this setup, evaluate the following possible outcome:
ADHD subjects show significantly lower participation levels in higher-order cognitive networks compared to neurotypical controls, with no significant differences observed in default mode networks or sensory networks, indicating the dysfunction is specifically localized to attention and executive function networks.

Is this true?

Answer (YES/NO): NO